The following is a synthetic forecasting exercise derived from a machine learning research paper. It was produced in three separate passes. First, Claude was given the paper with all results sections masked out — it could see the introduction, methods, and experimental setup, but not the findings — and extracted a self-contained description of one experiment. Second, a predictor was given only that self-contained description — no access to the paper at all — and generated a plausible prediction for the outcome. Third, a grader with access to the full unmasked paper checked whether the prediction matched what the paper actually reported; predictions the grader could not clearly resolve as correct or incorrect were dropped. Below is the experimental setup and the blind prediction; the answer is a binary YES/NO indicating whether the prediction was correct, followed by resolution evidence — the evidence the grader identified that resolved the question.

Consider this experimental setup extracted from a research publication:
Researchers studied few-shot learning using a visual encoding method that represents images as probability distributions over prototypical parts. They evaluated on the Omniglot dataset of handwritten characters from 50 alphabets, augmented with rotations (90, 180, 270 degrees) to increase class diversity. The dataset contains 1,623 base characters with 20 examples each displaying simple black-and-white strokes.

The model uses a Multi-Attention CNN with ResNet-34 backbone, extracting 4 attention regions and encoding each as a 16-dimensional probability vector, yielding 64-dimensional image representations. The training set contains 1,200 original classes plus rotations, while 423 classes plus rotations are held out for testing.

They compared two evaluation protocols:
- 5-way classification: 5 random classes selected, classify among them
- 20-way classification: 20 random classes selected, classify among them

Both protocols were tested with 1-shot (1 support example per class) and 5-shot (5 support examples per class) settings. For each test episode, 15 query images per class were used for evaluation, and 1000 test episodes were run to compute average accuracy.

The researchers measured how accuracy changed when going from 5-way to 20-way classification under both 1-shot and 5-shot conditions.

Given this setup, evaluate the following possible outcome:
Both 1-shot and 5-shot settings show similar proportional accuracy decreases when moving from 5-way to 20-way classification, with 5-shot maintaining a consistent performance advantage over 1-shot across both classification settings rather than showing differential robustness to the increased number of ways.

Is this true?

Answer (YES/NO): NO